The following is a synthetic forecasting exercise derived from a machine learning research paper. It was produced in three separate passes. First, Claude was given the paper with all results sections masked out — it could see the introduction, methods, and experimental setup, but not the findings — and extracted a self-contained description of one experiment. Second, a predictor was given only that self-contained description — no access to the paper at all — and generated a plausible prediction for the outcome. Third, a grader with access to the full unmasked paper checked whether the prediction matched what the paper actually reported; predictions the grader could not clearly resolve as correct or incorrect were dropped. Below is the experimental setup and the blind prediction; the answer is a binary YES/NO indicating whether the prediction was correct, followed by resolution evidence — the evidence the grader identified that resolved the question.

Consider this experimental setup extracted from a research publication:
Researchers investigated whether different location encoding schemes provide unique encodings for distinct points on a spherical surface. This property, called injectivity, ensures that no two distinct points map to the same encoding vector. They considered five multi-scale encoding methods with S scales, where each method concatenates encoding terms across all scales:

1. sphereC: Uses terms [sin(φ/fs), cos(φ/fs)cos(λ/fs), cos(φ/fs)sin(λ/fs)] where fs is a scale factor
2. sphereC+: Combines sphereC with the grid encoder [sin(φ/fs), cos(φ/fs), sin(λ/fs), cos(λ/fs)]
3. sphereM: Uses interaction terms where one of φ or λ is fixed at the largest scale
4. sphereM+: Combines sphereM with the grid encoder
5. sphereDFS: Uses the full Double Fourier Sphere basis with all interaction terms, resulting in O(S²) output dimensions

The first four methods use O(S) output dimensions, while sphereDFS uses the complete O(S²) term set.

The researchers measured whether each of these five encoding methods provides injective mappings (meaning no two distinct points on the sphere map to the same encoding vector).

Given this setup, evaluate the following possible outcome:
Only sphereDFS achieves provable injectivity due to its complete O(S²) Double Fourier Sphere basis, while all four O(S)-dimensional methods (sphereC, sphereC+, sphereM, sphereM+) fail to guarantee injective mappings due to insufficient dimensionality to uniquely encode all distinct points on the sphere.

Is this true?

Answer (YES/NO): NO